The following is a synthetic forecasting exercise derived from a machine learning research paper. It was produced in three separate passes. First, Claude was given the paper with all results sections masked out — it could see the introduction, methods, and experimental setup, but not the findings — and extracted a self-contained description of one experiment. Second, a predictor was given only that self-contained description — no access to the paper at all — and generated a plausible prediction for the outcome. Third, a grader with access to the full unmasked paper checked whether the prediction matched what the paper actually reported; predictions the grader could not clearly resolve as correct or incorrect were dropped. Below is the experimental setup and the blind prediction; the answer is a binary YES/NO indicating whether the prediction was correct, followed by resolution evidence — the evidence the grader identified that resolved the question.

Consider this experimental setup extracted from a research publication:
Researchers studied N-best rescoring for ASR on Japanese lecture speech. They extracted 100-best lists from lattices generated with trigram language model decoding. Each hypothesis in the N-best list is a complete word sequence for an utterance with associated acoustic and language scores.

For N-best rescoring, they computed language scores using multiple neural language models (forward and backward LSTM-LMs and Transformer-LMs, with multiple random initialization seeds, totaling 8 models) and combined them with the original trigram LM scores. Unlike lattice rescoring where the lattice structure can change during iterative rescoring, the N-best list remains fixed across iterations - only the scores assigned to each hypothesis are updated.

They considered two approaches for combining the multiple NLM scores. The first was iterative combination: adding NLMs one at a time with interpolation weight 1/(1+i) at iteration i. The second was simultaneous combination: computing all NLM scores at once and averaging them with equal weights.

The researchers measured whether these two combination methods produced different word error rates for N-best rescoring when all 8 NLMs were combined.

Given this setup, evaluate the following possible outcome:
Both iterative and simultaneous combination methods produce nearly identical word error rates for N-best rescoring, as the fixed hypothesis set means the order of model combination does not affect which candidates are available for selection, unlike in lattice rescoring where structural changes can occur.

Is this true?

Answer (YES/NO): YES